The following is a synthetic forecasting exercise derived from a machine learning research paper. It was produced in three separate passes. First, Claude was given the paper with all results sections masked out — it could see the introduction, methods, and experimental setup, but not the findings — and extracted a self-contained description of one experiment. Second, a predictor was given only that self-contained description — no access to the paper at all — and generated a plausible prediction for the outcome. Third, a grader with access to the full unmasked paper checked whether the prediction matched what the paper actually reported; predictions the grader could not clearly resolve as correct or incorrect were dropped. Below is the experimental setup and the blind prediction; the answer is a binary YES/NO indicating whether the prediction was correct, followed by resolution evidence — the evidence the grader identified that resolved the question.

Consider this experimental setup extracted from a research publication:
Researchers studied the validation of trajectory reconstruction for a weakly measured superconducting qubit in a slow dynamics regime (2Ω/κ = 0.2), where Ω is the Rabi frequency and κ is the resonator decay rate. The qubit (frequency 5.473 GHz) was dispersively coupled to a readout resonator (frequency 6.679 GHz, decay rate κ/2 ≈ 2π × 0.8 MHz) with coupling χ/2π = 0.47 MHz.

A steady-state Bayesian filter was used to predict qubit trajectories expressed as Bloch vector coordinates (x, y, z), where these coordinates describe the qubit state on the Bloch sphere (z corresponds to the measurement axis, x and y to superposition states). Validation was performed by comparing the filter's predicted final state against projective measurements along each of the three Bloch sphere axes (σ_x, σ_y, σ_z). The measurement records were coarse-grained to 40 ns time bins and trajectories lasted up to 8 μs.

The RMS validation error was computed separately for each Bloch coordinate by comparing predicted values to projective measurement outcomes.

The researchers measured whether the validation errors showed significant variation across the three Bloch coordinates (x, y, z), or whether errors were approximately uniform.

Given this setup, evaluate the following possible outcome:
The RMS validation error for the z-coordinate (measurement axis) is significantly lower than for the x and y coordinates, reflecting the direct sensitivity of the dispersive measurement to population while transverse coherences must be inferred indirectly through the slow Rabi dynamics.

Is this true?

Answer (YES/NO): NO